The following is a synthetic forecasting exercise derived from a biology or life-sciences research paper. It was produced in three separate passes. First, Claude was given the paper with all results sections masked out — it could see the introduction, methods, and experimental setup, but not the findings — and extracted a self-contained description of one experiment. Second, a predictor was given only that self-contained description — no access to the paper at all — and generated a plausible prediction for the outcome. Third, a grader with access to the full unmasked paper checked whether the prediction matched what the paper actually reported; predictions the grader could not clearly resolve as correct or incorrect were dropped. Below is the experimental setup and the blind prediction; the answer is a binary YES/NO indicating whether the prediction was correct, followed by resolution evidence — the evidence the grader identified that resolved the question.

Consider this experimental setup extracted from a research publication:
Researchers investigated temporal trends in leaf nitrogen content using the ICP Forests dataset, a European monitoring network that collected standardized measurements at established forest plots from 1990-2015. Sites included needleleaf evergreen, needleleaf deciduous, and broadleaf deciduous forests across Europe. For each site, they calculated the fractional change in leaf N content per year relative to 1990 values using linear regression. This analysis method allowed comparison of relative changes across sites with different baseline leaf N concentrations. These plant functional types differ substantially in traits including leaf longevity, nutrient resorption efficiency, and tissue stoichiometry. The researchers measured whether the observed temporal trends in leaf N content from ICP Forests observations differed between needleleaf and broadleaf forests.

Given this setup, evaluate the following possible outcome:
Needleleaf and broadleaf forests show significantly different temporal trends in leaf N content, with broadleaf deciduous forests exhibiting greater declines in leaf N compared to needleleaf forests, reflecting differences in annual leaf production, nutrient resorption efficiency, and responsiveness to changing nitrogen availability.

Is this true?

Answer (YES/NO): NO